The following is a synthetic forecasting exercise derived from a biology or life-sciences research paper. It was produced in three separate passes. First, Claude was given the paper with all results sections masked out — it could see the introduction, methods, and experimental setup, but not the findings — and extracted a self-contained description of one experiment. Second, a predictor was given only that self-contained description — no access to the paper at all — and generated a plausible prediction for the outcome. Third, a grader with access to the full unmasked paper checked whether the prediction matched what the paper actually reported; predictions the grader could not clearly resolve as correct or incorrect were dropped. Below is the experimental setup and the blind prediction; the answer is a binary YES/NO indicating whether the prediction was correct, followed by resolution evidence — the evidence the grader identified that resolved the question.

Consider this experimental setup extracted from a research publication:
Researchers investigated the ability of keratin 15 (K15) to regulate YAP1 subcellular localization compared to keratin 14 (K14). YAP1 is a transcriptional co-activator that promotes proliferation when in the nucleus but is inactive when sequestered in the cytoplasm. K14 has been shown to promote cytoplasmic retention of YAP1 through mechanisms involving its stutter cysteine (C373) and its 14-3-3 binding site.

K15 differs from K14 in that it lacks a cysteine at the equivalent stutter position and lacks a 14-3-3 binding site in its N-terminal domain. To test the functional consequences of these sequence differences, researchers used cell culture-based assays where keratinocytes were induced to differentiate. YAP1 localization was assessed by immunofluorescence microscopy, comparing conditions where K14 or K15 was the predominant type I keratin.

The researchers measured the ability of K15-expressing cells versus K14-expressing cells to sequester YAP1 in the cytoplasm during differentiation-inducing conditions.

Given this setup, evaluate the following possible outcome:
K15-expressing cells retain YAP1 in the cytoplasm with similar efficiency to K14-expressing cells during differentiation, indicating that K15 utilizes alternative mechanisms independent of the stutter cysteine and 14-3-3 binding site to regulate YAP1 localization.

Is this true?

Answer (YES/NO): NO